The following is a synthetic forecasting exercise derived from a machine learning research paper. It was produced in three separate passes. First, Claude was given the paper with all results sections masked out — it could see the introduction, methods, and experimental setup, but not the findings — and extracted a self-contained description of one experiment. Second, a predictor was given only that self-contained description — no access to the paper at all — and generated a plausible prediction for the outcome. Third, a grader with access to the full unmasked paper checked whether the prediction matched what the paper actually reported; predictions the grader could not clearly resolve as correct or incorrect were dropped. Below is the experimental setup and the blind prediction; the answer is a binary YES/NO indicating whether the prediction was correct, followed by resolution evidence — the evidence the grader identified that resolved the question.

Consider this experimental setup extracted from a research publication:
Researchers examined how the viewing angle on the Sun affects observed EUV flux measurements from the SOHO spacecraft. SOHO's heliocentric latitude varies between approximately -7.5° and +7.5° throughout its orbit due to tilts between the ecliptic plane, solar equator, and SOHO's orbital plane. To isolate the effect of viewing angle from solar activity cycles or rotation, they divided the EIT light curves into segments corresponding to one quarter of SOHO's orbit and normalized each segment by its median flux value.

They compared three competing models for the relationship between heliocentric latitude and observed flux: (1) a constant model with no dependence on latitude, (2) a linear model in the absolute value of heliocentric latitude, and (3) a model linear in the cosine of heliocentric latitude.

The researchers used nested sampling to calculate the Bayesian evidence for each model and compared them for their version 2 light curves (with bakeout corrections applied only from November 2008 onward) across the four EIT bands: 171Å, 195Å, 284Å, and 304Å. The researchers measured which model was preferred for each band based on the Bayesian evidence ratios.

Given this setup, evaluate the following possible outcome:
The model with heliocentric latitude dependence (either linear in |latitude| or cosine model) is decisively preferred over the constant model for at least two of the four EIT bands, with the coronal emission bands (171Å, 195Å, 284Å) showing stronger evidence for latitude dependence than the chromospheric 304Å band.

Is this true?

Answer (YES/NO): NO